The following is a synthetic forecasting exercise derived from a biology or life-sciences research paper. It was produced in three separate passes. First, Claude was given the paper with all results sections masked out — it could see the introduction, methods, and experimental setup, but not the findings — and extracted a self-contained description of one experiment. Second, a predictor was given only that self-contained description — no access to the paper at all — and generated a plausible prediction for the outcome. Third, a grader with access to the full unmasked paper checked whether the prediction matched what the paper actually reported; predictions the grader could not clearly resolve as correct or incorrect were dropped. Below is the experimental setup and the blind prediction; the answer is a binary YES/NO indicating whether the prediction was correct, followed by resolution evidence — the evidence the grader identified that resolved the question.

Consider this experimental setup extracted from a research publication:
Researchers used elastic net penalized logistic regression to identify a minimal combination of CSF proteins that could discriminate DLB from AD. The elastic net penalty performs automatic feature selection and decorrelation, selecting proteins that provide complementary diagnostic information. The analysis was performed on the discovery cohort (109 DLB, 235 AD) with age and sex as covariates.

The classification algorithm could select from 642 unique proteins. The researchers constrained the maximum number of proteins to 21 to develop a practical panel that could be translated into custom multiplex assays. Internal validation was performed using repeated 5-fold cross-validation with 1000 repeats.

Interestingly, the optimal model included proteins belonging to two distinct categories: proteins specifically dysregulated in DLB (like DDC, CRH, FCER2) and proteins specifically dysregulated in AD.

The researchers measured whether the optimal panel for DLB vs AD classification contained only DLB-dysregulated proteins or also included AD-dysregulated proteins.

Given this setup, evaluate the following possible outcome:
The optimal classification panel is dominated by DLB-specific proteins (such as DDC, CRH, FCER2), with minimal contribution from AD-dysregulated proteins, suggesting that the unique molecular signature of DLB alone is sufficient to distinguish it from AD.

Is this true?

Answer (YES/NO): NO